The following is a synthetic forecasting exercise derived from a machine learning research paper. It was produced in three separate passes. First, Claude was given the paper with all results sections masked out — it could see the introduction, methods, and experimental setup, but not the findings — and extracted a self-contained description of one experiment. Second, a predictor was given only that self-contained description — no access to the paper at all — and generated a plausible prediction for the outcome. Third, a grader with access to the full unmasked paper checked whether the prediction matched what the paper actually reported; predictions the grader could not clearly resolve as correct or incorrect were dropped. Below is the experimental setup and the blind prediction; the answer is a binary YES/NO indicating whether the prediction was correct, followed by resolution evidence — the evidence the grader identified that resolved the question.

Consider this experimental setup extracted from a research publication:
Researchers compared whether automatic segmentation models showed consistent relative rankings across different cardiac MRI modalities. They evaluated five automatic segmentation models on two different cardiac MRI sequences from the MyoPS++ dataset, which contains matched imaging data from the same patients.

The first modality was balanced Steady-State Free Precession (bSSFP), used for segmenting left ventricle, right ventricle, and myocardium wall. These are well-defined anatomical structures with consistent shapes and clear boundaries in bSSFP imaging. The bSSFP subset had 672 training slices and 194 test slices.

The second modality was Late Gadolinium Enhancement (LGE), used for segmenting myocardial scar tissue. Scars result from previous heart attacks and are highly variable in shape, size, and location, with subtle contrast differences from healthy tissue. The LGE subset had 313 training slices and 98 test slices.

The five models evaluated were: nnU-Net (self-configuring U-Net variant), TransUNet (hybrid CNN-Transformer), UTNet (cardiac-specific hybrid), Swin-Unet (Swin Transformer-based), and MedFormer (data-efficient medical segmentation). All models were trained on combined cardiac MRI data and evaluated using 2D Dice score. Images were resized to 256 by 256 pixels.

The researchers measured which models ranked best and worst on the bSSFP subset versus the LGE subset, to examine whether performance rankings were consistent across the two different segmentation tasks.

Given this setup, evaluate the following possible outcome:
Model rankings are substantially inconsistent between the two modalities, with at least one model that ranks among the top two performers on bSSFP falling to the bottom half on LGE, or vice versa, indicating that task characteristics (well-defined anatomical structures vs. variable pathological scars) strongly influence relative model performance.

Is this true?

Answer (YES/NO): YES